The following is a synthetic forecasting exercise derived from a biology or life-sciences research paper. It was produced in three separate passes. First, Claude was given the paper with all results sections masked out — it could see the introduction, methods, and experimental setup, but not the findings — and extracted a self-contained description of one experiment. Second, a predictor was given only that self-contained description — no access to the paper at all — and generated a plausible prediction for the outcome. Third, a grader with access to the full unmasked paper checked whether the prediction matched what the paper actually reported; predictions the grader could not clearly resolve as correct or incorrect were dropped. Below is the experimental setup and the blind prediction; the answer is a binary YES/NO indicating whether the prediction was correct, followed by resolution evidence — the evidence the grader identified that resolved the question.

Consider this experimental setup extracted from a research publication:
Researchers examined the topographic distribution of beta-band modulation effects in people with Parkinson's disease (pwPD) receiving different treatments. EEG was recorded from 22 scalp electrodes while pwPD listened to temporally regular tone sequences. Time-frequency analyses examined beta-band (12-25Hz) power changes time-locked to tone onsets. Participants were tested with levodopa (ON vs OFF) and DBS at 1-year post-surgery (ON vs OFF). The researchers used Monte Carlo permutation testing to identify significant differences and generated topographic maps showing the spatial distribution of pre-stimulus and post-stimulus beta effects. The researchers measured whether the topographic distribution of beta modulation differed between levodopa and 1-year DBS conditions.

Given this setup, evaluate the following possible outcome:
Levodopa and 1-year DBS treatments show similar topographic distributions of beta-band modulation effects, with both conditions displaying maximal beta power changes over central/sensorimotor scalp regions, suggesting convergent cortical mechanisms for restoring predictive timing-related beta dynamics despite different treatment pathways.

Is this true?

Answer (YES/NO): NO